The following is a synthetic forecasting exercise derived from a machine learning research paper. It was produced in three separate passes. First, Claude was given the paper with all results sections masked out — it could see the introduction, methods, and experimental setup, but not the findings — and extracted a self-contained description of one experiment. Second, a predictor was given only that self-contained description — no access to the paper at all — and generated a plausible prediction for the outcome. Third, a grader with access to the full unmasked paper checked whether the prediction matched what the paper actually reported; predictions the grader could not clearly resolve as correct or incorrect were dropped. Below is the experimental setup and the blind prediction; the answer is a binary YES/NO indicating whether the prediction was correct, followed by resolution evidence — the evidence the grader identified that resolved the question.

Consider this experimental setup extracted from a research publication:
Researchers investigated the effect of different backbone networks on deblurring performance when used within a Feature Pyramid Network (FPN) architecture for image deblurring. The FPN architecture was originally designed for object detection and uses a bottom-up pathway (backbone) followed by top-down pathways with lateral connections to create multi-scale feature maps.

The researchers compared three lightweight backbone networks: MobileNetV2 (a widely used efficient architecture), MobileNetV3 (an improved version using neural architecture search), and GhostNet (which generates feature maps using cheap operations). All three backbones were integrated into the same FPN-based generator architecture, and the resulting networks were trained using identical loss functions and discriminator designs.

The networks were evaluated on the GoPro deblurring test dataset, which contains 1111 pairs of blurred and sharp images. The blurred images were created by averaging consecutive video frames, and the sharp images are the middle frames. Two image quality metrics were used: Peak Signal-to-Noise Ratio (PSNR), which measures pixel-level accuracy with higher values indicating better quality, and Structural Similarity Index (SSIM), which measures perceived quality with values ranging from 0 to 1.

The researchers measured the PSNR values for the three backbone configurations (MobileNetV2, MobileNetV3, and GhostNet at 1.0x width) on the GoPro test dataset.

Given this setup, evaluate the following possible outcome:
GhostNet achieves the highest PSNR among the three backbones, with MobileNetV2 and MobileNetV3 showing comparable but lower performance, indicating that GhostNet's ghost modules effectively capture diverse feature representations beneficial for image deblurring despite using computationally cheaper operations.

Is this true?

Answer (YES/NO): NO